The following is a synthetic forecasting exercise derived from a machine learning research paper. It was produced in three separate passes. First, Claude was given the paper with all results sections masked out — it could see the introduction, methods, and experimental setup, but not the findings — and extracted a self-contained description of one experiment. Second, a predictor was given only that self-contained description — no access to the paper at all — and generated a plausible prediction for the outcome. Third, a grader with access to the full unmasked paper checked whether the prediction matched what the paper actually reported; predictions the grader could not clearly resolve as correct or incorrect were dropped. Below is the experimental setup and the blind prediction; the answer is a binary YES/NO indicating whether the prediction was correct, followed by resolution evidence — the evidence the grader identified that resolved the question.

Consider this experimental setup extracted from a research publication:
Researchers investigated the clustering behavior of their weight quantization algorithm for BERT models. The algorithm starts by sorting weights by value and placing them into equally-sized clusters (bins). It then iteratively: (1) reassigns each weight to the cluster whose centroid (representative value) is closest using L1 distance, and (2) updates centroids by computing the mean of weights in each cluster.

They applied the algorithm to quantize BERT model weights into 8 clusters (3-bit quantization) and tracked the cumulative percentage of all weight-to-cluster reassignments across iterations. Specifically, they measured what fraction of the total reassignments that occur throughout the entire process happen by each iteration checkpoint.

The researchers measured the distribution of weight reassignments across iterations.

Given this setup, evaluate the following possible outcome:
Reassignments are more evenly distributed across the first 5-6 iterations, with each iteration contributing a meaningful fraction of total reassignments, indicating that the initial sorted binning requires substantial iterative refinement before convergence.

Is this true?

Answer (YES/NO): NO